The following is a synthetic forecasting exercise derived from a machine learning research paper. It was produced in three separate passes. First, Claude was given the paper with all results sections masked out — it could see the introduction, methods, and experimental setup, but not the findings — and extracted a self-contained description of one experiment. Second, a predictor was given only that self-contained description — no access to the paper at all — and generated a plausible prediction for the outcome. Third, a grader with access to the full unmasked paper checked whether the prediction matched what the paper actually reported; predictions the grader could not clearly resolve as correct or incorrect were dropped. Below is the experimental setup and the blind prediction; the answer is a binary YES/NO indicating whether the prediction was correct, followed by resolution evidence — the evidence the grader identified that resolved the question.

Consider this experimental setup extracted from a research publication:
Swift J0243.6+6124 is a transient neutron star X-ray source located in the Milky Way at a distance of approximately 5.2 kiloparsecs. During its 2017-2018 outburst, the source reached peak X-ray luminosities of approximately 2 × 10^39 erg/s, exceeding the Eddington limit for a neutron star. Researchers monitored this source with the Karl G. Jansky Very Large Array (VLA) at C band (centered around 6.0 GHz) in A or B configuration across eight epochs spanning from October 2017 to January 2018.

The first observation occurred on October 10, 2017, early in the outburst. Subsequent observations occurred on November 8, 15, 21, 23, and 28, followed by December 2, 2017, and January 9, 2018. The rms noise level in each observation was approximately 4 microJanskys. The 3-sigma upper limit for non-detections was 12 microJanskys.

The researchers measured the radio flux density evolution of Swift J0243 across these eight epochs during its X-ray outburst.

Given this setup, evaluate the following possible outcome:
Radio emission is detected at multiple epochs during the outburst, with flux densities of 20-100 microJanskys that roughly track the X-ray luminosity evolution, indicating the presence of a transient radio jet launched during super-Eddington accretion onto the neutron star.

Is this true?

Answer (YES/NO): YES